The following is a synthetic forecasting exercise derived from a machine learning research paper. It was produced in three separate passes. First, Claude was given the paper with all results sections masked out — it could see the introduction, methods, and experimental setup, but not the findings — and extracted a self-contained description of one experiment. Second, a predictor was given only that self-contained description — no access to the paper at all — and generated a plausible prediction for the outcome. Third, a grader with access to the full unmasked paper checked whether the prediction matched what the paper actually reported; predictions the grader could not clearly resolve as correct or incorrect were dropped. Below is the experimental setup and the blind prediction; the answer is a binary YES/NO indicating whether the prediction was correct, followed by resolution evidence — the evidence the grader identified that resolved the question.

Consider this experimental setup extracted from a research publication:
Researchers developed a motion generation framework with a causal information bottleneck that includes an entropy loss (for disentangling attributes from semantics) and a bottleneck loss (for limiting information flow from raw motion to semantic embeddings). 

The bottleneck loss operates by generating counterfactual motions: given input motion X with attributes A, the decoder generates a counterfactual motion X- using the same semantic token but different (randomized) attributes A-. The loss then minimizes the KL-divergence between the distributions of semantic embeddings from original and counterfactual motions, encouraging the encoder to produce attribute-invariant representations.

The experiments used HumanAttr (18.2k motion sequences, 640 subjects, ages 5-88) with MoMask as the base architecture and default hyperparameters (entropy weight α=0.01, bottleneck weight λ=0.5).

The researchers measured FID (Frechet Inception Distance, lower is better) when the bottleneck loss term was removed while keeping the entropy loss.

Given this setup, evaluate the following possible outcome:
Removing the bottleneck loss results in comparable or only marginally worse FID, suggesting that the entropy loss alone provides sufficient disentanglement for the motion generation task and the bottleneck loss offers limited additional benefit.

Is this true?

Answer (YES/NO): NO